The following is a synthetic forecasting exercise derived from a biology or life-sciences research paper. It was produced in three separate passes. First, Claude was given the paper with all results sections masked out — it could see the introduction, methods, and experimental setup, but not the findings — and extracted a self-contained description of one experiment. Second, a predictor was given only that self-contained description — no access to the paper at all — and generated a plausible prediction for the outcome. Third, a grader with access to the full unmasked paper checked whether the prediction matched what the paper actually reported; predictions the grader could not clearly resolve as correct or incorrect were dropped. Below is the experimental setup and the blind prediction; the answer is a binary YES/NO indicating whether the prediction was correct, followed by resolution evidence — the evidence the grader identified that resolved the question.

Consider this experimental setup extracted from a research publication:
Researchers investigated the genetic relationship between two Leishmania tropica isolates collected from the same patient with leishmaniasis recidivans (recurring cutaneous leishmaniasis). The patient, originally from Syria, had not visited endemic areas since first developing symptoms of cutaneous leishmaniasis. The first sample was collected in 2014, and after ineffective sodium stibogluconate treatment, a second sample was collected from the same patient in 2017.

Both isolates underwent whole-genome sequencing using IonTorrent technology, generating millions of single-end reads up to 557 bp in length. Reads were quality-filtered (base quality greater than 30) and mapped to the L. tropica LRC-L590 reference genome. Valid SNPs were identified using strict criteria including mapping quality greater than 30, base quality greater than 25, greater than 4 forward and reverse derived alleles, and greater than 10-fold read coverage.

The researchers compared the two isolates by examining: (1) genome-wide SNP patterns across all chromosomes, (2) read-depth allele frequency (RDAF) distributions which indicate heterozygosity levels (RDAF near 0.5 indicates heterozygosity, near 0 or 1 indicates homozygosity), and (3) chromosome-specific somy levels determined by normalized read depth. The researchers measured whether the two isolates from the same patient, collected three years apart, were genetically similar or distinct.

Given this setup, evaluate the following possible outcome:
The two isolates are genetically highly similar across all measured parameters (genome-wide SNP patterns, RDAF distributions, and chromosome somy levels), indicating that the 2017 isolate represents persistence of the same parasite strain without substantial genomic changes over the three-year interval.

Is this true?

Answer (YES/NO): NO